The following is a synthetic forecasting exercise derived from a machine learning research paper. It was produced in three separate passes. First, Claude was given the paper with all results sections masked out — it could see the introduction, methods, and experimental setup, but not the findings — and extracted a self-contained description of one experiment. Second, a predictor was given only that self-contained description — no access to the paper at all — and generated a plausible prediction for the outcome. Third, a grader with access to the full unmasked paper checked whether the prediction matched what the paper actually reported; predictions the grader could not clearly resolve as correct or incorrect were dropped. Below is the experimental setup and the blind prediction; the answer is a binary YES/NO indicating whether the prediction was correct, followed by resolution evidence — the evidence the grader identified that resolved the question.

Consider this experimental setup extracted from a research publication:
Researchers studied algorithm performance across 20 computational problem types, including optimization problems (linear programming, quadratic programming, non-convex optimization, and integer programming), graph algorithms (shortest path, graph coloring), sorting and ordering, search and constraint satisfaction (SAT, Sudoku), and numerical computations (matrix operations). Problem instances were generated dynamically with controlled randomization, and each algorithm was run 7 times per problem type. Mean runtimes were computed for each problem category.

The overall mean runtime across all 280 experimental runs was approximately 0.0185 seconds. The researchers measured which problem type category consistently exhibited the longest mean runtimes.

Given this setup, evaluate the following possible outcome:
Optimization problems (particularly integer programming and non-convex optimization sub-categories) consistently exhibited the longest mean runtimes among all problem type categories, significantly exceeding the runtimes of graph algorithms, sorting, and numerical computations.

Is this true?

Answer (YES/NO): YES